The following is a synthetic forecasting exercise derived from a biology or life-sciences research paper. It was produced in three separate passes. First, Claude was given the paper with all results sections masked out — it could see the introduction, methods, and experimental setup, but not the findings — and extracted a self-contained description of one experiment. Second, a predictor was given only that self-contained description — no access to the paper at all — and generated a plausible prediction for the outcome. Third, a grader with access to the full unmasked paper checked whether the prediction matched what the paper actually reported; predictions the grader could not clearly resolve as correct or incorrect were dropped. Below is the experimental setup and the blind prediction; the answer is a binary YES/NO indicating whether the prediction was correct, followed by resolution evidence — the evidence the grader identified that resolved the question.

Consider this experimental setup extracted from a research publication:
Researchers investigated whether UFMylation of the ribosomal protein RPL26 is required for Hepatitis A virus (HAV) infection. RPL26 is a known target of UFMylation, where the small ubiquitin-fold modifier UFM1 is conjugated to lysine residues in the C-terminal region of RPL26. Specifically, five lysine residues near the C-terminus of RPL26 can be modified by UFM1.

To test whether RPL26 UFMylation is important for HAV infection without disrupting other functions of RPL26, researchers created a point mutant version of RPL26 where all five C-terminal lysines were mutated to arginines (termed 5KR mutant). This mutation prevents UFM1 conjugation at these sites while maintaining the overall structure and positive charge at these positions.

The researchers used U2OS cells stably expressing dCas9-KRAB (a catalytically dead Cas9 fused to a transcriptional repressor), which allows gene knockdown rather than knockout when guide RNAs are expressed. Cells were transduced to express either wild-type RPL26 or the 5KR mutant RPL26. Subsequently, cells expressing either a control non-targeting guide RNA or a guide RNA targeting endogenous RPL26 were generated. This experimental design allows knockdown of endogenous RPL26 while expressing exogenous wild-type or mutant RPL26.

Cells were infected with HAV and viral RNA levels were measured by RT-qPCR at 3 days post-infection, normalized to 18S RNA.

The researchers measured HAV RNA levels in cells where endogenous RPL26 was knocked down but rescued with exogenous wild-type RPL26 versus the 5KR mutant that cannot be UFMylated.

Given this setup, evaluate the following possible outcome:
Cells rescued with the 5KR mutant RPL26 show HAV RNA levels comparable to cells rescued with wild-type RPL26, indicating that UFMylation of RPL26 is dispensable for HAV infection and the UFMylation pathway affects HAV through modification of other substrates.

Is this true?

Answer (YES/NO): NO